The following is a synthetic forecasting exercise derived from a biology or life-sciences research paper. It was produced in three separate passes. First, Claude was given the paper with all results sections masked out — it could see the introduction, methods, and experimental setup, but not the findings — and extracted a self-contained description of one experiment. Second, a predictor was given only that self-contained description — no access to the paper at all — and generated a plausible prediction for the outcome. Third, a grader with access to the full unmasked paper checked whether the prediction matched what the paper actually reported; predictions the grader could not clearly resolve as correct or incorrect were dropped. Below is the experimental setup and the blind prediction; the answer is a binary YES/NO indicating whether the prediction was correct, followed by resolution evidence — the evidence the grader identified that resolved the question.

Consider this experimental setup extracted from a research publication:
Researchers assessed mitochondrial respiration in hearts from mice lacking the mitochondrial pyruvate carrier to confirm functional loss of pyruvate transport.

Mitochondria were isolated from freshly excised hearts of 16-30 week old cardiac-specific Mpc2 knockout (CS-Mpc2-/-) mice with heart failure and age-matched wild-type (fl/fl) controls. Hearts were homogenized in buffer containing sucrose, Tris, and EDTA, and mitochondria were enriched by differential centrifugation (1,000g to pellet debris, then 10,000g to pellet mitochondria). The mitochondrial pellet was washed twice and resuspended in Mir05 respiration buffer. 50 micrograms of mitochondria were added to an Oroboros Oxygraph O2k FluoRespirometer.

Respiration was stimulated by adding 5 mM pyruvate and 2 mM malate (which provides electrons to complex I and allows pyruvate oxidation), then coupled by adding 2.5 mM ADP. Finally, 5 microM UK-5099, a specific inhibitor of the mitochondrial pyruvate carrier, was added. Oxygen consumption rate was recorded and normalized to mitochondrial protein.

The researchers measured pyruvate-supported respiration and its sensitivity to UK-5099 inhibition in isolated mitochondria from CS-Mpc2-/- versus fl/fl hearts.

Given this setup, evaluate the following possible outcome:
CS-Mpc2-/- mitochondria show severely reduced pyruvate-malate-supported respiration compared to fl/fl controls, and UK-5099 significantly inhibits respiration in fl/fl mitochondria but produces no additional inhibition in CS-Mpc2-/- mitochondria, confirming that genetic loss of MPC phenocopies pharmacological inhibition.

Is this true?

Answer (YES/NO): YES